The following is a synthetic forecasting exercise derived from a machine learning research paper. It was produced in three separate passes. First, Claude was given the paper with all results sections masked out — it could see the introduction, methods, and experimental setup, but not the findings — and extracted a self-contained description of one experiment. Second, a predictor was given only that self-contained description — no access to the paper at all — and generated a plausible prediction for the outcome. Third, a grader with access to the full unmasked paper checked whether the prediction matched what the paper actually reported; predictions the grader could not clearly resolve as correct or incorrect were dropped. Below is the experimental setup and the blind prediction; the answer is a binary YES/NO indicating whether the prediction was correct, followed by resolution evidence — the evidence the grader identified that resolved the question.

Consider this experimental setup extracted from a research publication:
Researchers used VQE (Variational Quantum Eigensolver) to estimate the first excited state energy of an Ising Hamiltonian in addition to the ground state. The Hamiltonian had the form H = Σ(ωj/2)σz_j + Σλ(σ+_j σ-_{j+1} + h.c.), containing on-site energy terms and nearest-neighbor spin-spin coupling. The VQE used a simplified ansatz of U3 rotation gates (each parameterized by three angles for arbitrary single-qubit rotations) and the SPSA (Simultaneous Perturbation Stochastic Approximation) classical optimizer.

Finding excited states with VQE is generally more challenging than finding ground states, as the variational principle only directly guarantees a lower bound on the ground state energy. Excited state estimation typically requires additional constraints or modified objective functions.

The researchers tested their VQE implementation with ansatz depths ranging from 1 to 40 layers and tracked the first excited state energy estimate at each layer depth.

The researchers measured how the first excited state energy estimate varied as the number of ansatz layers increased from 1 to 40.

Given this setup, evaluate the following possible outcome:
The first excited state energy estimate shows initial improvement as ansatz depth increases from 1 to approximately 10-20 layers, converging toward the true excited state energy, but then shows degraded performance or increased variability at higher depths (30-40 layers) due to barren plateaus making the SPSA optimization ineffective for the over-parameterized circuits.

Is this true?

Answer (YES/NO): NO